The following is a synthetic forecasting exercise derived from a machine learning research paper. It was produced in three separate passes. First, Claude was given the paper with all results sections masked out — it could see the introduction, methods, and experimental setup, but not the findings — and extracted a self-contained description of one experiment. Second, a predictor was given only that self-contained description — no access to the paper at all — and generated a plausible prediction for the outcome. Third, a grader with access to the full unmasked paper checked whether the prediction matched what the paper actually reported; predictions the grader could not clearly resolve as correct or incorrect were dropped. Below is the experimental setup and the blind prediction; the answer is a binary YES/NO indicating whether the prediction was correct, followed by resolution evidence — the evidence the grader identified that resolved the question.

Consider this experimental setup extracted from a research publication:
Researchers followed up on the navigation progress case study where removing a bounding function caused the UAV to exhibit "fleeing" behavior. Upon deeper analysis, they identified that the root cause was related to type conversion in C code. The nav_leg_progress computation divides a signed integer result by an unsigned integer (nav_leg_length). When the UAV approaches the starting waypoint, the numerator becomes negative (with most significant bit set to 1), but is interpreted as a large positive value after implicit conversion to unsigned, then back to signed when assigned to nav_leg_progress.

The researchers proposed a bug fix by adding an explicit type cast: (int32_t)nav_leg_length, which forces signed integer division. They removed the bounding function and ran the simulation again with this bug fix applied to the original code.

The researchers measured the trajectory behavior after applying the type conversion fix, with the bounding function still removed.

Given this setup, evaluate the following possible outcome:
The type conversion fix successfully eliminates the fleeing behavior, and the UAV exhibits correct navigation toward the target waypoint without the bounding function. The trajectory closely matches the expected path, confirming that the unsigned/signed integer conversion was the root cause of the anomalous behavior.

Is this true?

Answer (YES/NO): NO